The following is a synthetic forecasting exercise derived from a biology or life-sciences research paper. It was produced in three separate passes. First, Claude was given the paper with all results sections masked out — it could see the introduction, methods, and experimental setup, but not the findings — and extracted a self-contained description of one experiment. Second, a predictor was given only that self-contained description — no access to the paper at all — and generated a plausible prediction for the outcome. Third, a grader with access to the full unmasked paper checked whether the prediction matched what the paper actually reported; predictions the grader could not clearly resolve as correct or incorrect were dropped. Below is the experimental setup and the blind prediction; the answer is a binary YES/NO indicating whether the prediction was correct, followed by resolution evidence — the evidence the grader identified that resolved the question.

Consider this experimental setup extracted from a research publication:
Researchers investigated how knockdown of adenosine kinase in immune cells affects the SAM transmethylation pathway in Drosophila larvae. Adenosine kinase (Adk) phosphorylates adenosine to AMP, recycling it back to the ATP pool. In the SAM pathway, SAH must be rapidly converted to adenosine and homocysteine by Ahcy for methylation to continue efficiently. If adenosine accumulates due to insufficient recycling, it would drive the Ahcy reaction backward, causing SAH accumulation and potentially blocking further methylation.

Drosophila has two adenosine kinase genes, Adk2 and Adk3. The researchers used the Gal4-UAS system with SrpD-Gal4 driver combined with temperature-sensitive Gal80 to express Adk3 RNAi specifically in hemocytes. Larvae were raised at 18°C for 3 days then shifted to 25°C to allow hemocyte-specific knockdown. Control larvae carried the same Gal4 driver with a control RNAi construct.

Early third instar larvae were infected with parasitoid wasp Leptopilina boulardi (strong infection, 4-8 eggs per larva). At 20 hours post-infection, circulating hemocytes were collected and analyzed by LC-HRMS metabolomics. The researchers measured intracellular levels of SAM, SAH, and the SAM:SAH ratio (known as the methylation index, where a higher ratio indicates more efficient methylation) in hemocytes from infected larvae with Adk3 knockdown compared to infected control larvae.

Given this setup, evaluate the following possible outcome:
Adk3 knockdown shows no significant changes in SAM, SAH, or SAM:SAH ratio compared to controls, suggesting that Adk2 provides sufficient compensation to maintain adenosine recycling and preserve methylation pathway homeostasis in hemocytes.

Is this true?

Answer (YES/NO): NO